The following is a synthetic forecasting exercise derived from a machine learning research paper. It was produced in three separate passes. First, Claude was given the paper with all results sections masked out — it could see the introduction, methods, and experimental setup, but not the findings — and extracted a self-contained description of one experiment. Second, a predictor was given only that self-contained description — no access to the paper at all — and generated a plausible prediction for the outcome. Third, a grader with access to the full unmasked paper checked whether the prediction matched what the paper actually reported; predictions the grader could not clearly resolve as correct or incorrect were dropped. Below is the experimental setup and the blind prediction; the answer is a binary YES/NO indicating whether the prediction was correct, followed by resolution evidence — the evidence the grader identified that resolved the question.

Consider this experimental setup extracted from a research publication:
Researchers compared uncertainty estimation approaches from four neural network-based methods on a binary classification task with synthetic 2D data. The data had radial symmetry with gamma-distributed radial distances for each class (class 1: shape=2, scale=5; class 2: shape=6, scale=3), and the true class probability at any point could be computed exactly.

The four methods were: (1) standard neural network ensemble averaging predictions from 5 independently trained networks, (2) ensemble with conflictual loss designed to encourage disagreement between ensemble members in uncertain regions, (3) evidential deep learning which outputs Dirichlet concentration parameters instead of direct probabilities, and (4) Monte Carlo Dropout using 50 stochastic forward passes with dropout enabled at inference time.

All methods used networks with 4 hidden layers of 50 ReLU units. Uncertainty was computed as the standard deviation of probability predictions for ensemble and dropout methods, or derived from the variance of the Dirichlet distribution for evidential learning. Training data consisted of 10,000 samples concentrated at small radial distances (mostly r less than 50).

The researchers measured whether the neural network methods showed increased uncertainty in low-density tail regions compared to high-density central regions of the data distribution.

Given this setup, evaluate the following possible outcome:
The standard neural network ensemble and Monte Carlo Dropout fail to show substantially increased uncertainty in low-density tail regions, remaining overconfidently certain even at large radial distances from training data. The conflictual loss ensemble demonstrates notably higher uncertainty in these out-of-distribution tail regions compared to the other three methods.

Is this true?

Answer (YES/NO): NO